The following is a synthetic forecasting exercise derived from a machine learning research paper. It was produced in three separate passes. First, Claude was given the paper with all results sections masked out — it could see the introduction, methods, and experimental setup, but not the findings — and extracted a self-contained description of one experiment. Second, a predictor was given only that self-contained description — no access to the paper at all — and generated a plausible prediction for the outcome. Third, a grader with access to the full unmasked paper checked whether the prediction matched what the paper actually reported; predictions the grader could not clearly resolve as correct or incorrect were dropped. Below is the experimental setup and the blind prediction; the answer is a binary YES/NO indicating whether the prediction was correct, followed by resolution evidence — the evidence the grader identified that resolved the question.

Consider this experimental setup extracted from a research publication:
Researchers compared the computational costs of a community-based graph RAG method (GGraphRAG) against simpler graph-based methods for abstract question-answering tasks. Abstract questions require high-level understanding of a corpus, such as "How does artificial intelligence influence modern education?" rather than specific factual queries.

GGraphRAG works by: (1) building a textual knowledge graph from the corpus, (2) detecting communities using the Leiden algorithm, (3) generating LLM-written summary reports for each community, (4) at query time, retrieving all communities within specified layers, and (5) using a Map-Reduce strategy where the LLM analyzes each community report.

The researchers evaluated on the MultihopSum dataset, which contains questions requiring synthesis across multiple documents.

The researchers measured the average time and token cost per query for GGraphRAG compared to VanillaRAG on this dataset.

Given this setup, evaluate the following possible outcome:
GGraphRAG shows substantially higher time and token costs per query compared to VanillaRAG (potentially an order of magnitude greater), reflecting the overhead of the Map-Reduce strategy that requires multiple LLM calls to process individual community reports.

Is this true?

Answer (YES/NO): YES